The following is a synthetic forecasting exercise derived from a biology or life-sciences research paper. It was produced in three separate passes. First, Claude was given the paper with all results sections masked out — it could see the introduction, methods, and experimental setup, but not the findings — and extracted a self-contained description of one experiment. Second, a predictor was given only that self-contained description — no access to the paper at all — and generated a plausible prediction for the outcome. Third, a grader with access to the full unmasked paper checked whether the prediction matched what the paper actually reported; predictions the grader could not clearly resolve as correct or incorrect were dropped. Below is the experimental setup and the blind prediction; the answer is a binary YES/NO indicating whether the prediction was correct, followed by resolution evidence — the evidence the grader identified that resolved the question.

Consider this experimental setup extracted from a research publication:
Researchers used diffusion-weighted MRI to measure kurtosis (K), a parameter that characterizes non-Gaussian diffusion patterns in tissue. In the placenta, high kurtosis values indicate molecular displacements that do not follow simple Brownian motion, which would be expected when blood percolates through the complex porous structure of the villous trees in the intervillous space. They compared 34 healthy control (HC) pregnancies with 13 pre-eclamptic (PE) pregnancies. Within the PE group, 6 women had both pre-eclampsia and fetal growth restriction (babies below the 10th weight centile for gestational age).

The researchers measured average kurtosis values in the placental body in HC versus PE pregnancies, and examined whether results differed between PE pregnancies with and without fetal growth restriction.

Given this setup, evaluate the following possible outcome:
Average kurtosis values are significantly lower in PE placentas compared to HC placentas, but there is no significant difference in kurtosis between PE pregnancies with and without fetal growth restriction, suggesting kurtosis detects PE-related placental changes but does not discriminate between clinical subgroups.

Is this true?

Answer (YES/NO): NO